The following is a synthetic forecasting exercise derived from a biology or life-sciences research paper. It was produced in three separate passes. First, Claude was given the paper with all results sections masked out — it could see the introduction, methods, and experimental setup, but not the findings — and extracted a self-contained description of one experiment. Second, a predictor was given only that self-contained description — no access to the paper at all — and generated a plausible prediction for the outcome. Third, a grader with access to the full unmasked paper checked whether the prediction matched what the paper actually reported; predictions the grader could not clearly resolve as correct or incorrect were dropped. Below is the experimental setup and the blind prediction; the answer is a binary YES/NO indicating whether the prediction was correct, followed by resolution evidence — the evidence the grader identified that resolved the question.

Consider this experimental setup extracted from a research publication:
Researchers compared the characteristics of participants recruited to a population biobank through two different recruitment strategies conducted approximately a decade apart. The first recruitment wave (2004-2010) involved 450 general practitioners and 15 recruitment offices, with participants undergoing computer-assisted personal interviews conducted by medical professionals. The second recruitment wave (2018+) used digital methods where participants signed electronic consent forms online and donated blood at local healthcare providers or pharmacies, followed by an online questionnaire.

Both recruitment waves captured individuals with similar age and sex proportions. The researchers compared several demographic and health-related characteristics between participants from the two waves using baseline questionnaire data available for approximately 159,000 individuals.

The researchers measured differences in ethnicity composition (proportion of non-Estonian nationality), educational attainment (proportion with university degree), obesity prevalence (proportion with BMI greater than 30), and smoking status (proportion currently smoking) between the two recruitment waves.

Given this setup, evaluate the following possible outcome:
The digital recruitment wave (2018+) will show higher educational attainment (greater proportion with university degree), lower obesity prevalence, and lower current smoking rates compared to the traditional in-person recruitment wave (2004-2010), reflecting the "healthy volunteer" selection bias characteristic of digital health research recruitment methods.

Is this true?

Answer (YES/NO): YES